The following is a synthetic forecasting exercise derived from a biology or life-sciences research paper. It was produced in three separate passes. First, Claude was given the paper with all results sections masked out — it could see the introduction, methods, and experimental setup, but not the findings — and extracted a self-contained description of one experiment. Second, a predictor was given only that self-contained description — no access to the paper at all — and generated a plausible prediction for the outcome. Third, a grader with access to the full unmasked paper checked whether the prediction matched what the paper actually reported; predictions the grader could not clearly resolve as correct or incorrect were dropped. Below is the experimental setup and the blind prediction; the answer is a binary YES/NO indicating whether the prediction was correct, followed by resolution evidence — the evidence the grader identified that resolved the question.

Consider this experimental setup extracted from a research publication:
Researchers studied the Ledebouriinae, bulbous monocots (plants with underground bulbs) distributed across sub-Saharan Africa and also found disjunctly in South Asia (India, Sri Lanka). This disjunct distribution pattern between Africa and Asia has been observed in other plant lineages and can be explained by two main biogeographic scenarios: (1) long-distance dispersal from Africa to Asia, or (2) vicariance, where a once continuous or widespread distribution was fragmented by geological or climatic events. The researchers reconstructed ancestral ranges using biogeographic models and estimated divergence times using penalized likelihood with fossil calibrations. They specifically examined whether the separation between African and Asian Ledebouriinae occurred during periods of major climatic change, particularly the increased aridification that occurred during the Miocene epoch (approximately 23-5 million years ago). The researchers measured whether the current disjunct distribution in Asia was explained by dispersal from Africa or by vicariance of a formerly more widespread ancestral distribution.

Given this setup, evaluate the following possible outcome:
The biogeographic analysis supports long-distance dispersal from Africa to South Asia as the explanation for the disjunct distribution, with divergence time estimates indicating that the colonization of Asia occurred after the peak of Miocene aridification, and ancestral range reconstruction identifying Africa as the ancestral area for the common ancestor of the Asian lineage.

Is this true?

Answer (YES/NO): NO